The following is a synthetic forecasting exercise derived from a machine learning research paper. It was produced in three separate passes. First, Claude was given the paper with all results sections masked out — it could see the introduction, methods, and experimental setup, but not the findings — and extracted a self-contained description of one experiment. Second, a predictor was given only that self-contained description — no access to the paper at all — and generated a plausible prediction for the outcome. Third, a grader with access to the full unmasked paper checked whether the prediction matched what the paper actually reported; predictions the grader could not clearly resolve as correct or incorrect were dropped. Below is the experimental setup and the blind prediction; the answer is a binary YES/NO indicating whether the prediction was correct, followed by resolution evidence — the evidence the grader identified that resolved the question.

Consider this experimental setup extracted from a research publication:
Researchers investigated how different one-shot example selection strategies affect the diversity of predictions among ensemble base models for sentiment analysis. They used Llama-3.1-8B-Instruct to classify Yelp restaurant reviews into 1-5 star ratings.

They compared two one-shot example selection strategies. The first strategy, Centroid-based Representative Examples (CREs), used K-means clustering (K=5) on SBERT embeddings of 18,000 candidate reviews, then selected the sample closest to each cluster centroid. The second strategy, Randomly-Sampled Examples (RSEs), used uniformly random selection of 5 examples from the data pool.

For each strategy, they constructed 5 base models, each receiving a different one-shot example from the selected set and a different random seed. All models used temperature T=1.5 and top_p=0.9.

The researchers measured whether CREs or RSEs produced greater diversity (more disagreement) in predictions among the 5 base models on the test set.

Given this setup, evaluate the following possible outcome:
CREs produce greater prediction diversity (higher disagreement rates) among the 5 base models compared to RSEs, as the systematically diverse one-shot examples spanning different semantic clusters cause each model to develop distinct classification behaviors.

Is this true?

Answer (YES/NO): NO